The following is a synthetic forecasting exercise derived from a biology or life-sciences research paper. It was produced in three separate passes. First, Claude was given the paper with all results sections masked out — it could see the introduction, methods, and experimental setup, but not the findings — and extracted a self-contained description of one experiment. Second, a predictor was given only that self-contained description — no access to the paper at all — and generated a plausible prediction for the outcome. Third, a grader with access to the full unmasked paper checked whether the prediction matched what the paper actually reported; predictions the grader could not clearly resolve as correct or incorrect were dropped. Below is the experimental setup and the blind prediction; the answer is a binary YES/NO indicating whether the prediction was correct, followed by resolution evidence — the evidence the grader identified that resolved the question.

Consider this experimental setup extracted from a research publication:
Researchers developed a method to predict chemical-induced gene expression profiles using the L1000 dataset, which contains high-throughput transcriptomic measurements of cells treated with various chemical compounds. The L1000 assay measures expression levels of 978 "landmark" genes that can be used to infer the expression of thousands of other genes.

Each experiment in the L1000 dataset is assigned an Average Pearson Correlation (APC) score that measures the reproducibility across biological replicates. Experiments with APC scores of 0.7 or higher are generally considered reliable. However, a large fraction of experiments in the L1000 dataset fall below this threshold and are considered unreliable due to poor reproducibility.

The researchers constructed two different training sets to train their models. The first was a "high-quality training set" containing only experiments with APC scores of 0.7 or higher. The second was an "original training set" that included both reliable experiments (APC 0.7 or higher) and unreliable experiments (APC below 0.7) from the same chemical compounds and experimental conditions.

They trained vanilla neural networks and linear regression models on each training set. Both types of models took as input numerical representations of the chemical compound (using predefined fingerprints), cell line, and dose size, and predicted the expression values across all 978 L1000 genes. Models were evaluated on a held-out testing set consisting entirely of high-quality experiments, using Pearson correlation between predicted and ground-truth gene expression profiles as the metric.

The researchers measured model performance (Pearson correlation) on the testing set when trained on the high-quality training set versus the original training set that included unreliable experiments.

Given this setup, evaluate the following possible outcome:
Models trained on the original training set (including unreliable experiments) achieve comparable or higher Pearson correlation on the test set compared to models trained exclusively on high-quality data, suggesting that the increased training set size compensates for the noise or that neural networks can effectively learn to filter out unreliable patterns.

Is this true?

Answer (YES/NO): NO